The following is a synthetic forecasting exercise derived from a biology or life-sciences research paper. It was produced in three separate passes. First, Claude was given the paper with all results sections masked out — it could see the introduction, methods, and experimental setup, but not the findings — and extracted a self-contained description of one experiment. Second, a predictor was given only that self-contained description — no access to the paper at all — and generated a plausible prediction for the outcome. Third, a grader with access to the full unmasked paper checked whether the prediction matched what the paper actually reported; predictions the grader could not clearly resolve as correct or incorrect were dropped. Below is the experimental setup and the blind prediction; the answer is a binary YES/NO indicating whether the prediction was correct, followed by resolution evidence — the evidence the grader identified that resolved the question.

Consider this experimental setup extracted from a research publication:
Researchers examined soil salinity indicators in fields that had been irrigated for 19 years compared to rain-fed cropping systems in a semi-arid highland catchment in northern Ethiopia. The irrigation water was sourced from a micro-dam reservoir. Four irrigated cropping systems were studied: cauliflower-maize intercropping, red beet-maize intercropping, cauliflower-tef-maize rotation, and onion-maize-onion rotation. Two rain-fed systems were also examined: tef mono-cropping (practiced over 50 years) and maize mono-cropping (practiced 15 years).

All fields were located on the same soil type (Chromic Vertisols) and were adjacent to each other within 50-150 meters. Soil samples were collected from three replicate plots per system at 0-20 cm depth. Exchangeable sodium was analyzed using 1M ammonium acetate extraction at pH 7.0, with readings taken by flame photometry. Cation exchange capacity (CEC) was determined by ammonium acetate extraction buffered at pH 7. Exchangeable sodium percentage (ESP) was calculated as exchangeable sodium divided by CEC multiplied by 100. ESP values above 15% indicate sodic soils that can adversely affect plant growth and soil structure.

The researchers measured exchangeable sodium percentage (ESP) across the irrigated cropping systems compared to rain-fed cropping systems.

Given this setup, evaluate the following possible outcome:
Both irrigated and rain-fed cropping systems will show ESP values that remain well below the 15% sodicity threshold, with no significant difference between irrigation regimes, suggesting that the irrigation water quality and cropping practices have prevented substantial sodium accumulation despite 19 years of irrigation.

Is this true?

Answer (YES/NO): NO